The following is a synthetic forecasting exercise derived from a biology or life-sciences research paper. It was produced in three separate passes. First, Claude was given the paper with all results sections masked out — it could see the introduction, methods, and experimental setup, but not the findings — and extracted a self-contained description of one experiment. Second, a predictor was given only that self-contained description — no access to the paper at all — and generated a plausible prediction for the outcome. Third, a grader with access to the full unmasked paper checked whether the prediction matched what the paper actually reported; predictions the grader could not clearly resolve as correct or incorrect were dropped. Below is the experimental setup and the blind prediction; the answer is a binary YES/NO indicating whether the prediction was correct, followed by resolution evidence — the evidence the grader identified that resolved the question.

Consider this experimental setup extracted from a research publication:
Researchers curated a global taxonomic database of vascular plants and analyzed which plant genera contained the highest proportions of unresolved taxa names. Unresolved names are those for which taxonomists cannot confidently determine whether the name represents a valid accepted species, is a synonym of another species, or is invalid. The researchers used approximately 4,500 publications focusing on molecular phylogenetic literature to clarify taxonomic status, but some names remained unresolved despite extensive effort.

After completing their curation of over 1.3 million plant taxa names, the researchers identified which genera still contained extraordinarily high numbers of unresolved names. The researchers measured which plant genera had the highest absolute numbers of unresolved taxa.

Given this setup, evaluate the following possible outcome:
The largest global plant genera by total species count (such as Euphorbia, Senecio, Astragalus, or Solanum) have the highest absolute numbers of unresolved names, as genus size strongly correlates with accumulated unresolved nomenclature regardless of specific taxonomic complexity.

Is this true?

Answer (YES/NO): NO